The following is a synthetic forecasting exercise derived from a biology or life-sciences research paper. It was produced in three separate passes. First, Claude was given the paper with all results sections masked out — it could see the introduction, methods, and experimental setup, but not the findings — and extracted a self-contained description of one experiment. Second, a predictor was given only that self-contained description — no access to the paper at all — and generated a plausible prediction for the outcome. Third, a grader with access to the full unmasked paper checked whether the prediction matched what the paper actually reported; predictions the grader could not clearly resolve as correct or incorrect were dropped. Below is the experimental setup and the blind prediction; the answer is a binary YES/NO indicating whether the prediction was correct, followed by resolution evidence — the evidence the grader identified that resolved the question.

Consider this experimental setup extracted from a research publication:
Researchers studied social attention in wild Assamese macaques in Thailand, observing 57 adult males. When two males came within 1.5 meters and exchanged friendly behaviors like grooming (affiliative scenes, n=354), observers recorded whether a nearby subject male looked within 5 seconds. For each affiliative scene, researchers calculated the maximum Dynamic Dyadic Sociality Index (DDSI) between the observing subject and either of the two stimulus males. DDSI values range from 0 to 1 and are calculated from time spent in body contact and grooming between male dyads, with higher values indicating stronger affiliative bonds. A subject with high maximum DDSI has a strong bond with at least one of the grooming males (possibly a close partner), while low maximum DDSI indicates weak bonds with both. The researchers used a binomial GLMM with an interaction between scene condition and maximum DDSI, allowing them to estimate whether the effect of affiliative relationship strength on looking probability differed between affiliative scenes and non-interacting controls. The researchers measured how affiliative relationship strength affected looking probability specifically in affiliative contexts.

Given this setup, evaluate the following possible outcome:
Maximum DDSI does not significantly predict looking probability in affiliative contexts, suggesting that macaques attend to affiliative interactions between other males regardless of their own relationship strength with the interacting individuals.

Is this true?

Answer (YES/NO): NO